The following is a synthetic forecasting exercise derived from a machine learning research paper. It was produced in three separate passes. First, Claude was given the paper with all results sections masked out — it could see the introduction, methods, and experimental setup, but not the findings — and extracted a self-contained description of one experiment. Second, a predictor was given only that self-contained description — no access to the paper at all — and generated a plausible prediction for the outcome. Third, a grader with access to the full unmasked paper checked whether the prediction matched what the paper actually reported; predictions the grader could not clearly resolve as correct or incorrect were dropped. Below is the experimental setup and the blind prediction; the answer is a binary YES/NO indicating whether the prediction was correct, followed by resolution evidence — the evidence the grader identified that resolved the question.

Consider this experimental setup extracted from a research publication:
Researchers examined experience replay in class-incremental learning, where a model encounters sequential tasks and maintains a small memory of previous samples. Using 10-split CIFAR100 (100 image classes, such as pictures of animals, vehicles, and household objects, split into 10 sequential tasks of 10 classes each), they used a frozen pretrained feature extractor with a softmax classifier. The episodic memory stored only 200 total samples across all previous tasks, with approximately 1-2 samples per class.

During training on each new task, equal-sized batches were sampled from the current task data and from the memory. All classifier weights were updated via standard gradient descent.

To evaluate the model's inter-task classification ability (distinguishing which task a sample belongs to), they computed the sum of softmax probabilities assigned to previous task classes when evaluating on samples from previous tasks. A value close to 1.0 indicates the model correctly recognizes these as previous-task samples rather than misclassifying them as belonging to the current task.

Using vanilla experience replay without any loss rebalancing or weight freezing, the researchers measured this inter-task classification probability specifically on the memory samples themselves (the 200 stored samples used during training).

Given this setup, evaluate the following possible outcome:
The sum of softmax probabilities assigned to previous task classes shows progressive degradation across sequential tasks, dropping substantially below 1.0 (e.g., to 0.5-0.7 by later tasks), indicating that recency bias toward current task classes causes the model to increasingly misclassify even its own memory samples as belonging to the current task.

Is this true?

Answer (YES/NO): NO